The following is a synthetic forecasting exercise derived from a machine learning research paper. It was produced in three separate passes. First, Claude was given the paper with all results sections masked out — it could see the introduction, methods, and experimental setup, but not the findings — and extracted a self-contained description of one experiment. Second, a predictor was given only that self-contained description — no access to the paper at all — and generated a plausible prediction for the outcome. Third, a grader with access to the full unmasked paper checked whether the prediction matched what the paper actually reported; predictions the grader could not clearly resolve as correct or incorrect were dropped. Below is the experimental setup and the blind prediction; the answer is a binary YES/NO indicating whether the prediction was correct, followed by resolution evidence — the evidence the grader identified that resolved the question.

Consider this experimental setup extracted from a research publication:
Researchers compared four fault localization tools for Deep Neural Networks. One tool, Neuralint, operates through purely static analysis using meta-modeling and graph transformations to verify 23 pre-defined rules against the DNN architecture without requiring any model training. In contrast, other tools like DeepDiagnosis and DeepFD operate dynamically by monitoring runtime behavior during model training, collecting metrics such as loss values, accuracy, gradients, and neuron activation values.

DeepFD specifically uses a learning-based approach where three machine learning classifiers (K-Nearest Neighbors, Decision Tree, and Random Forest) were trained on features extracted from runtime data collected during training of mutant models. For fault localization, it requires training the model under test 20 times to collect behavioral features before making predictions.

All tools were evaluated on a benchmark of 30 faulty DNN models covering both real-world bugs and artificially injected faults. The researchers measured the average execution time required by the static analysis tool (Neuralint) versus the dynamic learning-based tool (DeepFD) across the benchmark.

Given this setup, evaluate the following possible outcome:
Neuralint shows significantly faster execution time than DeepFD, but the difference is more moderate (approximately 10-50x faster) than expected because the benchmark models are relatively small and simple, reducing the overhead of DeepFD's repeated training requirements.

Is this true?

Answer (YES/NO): YES